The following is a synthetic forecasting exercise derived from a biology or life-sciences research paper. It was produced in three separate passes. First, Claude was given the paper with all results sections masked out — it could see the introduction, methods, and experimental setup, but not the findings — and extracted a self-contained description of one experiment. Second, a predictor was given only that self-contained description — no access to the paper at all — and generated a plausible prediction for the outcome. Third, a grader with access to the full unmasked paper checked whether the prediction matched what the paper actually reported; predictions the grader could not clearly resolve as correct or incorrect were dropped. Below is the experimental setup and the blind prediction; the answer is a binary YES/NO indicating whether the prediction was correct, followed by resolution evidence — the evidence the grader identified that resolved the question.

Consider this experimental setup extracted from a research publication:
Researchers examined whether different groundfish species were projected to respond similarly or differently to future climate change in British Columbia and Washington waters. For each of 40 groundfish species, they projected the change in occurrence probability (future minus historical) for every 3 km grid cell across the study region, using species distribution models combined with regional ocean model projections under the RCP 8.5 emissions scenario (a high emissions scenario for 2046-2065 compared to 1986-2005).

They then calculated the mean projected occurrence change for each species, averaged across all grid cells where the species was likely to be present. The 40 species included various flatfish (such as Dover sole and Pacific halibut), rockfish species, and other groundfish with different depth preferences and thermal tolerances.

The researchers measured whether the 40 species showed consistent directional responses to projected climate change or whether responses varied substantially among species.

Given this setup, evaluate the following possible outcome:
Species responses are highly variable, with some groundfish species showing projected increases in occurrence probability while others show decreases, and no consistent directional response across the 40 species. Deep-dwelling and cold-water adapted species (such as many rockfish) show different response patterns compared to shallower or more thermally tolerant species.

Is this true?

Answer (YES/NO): NO